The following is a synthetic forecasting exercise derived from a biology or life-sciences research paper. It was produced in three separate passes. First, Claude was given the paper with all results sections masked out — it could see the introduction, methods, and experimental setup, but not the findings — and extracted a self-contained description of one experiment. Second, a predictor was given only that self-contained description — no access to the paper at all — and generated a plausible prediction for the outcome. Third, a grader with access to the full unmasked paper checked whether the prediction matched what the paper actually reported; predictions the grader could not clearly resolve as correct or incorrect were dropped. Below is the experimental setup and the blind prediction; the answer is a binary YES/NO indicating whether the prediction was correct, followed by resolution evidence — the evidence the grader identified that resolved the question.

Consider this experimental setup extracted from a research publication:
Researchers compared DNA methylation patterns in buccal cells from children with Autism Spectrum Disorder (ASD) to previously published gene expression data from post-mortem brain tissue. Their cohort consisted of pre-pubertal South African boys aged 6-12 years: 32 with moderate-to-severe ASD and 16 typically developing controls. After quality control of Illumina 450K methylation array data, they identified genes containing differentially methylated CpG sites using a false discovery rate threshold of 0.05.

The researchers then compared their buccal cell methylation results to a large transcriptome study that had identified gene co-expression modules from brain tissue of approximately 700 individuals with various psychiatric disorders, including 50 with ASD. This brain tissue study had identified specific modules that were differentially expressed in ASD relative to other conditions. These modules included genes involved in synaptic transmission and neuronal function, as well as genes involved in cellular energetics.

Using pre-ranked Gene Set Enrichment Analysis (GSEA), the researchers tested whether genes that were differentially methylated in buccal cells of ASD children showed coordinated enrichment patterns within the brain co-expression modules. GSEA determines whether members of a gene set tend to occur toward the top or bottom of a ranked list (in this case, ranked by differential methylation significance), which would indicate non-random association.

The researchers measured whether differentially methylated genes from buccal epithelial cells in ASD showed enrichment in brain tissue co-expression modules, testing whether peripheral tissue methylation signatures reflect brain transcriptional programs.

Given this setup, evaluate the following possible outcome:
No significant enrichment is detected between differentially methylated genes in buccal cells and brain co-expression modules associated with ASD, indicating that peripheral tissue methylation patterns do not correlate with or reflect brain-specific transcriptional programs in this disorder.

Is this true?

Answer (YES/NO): NO